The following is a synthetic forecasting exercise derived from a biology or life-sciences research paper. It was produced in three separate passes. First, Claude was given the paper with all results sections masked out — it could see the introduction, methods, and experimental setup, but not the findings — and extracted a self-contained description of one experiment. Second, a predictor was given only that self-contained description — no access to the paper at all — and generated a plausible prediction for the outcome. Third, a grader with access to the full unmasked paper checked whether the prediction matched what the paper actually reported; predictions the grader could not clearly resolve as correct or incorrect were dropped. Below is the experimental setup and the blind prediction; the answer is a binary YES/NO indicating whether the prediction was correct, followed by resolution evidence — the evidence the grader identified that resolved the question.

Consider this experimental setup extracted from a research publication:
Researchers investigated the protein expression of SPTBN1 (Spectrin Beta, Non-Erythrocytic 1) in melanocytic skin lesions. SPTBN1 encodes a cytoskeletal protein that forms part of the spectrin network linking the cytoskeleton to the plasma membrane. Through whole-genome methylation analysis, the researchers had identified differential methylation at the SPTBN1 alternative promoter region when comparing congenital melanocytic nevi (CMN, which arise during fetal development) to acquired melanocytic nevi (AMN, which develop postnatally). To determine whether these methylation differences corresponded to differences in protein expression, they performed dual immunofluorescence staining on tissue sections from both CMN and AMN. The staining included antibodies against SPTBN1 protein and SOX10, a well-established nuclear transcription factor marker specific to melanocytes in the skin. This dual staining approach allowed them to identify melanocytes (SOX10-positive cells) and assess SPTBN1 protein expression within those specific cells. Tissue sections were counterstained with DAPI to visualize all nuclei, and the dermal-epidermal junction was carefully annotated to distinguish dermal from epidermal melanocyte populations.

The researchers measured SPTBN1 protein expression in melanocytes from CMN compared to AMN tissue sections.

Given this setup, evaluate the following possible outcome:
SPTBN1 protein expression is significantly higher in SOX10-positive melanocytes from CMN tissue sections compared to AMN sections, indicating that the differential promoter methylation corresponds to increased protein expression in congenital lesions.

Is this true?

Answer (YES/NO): YES